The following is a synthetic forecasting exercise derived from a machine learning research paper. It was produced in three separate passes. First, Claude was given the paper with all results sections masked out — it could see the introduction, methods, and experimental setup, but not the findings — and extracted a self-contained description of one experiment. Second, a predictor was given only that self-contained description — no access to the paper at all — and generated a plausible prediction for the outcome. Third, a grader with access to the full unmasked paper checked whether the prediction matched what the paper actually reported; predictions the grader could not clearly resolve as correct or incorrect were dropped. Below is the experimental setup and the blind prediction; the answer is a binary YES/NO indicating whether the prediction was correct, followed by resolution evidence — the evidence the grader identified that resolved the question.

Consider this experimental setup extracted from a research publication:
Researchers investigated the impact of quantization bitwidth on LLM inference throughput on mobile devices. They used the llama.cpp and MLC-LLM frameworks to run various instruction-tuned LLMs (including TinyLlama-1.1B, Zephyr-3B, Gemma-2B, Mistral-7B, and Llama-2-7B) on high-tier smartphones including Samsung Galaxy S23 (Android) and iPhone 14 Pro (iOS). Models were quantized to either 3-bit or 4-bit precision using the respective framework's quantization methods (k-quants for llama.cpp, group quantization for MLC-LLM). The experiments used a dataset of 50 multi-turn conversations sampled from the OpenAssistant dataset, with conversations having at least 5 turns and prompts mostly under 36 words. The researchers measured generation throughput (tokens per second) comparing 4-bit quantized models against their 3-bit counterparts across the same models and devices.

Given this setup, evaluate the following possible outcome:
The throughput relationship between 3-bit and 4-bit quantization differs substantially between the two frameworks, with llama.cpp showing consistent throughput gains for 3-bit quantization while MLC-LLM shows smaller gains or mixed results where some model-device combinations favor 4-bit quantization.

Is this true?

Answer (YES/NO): NO